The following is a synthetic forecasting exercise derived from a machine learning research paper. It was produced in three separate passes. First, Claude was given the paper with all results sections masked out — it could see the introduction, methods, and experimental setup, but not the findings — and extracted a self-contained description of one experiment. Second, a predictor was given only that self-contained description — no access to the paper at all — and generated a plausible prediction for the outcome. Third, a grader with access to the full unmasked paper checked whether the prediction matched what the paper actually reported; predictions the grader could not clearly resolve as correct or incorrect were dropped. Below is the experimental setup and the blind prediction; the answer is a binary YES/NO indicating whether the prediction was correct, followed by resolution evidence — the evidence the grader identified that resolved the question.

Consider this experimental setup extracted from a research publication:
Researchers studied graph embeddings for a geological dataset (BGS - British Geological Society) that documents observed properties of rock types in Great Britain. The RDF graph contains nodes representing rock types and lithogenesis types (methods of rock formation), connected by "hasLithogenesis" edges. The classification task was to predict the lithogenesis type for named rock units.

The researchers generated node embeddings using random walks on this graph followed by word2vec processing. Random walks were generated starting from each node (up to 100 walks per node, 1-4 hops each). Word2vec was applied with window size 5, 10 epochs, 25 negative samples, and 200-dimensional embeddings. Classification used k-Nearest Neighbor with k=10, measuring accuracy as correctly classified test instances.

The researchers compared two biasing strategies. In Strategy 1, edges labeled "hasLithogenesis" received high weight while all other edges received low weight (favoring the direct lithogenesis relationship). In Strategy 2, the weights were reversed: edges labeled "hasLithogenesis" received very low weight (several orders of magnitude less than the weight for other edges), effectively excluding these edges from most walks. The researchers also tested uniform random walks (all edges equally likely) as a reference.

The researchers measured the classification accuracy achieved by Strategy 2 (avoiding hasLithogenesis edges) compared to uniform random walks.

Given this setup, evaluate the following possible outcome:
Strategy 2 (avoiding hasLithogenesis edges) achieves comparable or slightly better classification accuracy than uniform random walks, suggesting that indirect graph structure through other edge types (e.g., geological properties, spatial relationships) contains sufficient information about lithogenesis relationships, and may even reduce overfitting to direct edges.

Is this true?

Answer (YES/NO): YES